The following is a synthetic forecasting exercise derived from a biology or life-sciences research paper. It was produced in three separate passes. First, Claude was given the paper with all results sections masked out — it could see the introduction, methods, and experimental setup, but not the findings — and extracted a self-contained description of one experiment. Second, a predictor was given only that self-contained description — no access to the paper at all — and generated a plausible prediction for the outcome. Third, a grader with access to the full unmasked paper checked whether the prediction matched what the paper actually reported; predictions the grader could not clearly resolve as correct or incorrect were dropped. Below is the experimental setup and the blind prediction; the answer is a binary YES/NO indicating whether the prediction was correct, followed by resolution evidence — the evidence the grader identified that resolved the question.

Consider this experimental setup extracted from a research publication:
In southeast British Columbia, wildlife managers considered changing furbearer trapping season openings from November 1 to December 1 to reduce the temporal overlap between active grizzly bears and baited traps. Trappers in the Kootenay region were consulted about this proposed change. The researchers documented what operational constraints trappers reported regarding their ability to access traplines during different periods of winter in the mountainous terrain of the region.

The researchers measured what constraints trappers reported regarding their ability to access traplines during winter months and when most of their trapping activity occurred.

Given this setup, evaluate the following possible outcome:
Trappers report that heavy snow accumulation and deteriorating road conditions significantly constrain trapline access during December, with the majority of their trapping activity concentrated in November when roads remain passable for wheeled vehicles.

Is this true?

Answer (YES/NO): NO